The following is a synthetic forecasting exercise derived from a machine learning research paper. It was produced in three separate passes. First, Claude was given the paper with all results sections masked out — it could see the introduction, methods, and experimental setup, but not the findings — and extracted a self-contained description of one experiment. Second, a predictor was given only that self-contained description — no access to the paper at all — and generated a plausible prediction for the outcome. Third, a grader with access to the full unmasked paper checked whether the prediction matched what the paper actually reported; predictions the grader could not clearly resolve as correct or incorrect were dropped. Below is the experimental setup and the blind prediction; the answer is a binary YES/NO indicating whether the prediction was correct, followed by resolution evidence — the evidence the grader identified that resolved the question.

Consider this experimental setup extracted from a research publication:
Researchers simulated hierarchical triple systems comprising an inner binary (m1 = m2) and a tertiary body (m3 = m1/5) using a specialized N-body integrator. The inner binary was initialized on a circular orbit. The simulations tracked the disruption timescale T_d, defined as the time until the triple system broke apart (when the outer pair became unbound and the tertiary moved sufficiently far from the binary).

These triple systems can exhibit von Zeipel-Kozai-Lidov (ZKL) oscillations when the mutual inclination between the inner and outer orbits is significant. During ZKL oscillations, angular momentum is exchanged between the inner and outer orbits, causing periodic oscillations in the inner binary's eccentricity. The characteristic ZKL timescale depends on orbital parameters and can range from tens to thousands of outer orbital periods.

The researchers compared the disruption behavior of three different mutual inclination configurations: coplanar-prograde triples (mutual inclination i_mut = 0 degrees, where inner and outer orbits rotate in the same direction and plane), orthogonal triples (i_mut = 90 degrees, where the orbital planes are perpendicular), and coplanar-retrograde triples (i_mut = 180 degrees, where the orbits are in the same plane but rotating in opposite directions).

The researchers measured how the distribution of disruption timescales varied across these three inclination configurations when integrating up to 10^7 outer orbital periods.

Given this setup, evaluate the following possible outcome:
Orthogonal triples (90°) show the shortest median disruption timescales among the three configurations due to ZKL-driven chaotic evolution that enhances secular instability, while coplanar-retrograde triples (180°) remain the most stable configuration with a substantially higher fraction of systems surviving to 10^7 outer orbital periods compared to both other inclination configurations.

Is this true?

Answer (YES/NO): YES